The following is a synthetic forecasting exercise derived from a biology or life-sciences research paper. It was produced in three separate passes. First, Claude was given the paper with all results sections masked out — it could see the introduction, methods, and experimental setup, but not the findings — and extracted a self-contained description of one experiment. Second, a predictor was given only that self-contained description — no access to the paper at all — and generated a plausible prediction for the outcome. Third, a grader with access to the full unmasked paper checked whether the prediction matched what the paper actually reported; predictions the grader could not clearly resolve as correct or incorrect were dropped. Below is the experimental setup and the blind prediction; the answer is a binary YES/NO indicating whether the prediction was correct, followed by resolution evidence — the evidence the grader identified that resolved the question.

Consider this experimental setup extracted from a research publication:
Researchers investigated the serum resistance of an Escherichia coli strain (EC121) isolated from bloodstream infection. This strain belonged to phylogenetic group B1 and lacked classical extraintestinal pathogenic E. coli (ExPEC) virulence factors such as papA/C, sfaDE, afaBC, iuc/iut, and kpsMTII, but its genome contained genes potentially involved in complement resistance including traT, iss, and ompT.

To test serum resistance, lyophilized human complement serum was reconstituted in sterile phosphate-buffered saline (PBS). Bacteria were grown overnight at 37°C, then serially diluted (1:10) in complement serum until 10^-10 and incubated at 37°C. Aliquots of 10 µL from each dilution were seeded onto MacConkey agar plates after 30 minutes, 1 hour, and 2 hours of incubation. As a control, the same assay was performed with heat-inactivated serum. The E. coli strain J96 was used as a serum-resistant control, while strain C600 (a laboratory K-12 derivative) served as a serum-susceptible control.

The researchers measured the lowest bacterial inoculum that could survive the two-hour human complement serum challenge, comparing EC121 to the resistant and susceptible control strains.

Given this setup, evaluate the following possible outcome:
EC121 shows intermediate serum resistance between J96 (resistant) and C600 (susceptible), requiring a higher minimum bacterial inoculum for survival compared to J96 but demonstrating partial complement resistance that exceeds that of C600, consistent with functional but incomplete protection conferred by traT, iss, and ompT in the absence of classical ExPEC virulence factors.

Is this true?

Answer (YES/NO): NO